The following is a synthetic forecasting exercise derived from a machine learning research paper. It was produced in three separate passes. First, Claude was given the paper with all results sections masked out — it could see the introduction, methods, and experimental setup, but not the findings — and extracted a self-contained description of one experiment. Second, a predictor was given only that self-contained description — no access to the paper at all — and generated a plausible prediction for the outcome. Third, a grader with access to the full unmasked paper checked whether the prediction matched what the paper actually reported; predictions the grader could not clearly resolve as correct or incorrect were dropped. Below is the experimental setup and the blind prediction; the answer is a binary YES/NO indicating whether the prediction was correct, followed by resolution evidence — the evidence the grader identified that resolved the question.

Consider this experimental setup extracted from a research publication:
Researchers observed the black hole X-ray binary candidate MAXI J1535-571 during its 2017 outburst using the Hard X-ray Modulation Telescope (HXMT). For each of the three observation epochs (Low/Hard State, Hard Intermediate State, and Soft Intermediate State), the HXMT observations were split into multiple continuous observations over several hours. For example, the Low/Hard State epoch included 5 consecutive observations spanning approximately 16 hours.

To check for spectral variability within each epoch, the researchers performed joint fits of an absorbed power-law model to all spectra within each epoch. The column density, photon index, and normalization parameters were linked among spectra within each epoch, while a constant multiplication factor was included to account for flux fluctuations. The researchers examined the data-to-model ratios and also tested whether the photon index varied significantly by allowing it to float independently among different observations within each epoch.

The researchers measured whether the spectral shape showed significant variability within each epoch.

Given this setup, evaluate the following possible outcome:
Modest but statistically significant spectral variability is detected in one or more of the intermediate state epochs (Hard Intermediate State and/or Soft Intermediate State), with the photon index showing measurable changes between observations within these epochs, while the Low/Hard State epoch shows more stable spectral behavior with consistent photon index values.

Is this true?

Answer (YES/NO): NO